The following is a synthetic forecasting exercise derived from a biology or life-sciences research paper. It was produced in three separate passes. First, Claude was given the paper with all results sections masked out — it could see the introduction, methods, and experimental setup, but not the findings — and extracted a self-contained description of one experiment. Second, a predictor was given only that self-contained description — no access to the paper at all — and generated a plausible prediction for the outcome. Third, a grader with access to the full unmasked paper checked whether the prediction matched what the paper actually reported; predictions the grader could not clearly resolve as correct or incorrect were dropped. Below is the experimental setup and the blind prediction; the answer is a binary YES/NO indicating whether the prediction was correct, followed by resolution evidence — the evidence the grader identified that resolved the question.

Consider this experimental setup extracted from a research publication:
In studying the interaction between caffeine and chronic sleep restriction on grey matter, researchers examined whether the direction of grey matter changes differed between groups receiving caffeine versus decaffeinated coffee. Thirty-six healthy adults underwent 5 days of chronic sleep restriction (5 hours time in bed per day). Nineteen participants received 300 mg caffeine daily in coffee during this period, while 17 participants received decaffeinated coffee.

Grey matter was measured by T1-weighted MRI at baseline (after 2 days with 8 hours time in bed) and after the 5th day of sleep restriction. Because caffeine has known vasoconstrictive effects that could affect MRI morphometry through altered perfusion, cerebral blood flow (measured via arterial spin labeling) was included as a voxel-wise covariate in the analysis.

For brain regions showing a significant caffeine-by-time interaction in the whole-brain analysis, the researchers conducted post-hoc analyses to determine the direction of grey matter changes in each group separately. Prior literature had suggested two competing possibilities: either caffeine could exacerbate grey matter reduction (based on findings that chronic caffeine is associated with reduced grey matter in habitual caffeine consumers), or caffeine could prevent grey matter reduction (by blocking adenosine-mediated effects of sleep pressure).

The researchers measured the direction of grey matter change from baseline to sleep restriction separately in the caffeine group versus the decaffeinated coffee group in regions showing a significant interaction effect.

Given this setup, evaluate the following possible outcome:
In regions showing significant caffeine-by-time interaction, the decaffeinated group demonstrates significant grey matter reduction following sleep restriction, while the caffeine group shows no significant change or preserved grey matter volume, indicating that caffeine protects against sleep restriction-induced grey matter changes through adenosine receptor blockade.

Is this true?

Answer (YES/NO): NO